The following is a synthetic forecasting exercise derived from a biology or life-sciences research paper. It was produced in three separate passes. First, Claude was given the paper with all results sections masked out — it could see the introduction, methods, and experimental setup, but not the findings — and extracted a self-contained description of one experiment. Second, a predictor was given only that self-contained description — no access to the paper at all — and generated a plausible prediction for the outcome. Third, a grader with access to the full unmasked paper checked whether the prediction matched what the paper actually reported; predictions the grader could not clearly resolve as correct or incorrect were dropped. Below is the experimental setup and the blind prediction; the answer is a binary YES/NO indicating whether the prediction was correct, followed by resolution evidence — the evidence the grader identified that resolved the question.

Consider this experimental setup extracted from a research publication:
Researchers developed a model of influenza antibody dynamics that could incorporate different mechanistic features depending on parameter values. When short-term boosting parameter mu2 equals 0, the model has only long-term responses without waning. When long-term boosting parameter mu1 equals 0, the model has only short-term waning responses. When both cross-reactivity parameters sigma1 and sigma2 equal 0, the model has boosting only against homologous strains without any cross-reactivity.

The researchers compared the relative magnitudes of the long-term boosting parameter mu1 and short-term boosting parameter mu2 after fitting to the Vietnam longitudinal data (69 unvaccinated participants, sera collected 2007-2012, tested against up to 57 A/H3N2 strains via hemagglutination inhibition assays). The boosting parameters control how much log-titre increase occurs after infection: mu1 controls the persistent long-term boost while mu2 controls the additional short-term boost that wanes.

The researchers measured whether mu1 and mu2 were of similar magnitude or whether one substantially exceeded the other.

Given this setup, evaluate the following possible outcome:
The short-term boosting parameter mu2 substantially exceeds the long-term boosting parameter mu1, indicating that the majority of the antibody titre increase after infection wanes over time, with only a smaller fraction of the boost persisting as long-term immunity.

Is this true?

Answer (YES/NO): YES